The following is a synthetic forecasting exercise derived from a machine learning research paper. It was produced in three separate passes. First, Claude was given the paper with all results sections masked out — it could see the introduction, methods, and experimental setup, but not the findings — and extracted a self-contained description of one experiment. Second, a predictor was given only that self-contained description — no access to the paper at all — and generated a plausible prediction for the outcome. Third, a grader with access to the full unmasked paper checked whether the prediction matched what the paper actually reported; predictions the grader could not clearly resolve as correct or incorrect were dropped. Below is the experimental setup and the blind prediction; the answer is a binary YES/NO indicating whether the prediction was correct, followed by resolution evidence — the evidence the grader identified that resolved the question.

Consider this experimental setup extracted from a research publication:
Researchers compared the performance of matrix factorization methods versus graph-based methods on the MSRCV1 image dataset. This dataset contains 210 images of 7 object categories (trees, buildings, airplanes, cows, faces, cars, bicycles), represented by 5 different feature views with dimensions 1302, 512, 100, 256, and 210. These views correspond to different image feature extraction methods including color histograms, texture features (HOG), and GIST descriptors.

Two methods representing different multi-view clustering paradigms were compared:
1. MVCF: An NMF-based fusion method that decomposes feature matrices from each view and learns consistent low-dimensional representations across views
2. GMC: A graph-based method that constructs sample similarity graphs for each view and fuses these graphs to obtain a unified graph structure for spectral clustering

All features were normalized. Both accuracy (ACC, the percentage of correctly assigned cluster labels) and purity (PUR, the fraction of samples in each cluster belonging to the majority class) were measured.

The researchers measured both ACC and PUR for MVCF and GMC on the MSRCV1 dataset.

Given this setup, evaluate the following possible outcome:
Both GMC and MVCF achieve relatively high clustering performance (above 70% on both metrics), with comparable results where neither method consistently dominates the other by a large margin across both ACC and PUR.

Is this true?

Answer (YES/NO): YES